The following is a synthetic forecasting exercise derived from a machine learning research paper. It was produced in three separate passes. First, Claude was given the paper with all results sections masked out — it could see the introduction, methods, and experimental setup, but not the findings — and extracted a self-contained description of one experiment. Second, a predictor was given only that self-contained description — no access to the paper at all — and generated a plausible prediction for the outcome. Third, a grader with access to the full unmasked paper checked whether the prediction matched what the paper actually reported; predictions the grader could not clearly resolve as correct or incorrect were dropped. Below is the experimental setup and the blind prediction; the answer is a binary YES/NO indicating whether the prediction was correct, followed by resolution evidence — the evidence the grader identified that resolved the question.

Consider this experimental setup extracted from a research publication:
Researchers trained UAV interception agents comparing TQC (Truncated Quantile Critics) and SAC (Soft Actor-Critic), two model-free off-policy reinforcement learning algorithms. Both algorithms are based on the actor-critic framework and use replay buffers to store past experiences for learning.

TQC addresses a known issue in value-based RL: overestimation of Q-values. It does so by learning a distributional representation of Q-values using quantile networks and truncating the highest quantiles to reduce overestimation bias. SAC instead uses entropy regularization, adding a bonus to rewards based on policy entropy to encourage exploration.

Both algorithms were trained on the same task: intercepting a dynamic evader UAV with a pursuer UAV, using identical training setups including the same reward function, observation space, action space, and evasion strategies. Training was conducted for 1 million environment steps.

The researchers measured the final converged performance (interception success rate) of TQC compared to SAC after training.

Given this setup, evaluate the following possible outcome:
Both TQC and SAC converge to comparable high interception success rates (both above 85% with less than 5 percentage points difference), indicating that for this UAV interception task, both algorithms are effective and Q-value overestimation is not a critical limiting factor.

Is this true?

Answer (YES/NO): NO